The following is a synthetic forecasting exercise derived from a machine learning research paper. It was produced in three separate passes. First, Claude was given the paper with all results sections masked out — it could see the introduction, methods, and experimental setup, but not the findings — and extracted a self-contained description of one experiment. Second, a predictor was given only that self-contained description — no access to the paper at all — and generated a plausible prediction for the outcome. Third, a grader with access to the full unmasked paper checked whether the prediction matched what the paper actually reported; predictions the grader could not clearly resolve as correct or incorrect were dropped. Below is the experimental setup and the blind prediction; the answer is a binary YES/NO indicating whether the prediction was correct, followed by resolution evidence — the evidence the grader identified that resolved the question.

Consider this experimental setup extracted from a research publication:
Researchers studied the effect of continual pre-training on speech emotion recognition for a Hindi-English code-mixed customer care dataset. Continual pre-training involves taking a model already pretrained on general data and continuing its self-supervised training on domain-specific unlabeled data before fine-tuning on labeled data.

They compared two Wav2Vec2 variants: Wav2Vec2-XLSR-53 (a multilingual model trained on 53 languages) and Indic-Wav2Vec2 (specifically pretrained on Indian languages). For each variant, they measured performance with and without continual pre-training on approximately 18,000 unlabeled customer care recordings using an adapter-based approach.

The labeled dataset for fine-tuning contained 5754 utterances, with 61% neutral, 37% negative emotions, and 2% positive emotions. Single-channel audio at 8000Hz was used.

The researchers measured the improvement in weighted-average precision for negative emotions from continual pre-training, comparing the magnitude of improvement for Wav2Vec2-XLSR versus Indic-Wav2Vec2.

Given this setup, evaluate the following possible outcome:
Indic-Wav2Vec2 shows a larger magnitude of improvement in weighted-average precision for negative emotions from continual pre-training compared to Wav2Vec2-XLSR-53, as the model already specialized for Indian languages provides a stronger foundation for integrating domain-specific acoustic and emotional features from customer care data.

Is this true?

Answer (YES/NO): NO